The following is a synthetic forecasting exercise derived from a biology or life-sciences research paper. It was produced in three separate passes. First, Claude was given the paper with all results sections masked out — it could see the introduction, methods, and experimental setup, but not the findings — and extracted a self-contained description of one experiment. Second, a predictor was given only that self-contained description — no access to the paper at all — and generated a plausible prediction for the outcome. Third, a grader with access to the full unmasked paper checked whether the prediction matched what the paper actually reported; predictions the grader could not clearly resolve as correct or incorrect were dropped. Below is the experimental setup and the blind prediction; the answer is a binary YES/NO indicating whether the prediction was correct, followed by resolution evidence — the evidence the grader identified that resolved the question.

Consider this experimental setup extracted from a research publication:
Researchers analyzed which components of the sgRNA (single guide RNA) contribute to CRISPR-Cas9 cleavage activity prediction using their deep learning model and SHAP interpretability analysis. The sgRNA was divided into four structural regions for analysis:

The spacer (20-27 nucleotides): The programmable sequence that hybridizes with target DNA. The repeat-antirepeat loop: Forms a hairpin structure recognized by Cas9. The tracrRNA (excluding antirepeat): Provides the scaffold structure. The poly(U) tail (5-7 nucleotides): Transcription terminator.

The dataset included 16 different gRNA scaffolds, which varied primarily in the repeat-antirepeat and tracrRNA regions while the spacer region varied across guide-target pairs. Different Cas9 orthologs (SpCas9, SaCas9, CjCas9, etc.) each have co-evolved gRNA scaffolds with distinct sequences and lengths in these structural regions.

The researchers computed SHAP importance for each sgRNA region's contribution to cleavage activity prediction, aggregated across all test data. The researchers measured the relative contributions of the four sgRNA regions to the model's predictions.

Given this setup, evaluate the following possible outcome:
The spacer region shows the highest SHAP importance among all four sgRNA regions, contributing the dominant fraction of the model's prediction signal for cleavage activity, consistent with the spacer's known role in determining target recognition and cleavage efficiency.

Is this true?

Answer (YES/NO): YES